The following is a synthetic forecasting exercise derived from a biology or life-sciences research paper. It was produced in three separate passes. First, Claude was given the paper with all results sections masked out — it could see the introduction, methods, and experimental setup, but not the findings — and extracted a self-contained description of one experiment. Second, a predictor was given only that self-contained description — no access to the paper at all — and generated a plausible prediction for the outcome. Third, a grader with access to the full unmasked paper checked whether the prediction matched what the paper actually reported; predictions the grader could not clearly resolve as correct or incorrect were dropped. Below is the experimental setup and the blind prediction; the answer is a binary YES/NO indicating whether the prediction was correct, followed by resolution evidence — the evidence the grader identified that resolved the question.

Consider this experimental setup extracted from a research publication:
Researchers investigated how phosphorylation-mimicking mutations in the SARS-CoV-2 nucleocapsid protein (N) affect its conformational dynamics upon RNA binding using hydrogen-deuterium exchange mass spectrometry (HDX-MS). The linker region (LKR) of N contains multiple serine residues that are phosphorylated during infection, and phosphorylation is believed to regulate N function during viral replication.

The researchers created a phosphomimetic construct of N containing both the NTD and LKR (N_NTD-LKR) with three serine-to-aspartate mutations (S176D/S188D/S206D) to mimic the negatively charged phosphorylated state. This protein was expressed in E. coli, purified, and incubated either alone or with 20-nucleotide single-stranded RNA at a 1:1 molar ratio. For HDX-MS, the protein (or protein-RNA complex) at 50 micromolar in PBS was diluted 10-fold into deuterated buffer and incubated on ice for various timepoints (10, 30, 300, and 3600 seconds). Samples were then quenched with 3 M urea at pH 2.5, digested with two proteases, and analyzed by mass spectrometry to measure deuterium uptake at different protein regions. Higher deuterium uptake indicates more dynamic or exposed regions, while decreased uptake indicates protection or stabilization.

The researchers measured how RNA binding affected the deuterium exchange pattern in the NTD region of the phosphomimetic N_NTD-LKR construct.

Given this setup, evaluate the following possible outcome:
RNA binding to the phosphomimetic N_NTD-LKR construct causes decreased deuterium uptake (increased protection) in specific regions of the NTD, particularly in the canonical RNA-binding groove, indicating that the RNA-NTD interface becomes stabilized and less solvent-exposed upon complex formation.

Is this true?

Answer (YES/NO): YES